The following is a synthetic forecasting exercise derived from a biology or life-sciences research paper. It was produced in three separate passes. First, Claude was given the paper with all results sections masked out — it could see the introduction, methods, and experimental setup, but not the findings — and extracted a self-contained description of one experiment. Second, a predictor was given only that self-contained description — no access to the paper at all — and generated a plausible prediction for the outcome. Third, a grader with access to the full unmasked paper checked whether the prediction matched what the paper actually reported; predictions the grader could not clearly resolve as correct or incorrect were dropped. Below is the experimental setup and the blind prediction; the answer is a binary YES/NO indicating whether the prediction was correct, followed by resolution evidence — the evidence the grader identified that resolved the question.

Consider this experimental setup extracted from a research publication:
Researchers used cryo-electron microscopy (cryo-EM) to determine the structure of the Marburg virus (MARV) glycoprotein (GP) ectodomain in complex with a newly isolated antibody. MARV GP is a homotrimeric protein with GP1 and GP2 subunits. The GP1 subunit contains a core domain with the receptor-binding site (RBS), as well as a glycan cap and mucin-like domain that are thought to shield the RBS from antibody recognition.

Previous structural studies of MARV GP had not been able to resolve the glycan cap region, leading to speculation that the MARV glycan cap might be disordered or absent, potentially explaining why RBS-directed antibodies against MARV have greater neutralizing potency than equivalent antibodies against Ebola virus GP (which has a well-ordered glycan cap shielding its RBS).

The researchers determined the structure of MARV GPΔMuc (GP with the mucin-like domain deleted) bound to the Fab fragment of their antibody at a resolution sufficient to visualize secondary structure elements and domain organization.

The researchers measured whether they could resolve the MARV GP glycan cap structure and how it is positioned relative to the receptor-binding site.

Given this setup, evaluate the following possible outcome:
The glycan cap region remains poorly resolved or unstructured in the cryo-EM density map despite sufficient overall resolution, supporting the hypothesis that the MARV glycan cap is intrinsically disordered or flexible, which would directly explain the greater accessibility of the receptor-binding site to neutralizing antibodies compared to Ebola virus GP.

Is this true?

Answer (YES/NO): NO